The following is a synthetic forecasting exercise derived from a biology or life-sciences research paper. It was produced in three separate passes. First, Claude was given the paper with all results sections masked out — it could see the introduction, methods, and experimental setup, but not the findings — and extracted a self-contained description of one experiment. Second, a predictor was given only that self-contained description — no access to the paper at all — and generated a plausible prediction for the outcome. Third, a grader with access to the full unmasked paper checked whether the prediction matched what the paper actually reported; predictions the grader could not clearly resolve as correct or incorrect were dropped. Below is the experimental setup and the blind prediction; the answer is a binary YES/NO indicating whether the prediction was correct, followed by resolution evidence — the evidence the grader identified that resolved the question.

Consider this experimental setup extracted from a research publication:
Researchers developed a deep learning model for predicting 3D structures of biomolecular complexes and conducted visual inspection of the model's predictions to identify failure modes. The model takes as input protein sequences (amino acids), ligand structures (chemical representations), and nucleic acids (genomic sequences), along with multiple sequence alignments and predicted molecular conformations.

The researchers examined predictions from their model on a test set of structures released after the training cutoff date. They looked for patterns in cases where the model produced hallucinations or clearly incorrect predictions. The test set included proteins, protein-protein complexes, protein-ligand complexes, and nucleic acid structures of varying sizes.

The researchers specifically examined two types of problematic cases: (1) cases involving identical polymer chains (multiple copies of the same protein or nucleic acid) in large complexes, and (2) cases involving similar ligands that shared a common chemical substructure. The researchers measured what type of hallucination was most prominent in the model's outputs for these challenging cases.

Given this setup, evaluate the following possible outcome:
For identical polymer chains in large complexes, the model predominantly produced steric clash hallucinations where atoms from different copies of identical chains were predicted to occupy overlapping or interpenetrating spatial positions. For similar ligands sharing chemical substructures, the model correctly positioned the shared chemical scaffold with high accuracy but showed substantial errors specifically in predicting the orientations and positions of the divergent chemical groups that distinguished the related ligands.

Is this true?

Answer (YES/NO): NO